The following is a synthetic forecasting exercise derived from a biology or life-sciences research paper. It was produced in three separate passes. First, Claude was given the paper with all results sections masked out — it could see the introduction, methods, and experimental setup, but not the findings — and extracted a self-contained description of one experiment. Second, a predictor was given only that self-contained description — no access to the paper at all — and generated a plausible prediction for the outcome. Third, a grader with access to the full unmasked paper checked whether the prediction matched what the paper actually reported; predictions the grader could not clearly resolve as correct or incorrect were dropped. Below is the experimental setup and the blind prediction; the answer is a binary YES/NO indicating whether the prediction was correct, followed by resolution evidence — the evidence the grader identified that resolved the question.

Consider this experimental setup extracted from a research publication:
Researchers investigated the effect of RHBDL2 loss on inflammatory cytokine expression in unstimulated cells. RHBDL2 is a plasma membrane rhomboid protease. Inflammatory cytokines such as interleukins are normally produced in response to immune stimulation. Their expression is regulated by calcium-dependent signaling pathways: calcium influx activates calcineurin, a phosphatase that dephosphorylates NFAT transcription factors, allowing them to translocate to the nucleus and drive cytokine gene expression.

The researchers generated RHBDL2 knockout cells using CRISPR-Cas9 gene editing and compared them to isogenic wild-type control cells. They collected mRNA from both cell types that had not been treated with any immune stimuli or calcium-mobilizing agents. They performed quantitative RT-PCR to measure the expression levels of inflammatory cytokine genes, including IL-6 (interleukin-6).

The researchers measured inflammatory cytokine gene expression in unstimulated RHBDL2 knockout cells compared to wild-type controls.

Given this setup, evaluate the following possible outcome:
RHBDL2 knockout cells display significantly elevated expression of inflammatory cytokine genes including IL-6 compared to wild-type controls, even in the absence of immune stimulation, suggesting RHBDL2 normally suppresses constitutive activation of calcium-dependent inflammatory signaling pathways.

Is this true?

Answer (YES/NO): NO